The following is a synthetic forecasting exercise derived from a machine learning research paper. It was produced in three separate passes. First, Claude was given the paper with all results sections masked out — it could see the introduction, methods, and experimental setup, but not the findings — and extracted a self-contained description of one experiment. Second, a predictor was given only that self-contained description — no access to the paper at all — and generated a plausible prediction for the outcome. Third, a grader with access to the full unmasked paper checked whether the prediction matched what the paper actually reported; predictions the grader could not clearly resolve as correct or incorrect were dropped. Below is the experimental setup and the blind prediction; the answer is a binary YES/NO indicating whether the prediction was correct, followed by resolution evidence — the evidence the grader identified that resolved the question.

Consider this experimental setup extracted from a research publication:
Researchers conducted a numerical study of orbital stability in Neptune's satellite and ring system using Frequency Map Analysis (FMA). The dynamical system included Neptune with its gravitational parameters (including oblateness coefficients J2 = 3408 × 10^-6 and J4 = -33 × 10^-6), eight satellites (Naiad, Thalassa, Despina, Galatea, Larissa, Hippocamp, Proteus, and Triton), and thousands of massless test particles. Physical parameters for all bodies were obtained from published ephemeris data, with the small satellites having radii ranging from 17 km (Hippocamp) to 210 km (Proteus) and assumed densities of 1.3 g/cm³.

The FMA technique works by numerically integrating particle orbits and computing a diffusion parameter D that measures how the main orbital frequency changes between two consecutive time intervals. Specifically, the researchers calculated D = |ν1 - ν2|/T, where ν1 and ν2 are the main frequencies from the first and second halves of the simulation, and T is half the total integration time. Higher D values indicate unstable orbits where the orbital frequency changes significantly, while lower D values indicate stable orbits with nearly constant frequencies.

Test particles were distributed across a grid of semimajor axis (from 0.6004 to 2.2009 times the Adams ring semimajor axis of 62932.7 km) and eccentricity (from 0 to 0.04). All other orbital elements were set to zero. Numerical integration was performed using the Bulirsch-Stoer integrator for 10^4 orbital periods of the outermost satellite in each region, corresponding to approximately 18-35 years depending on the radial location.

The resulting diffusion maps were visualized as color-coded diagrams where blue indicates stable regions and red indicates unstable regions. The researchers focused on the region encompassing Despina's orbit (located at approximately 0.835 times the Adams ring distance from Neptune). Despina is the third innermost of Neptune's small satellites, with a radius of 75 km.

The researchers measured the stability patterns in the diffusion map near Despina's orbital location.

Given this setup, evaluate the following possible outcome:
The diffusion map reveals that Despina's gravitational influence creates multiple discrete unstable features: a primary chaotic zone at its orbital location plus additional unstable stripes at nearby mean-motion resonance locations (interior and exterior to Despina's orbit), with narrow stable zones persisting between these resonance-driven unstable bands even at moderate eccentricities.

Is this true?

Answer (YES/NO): NO